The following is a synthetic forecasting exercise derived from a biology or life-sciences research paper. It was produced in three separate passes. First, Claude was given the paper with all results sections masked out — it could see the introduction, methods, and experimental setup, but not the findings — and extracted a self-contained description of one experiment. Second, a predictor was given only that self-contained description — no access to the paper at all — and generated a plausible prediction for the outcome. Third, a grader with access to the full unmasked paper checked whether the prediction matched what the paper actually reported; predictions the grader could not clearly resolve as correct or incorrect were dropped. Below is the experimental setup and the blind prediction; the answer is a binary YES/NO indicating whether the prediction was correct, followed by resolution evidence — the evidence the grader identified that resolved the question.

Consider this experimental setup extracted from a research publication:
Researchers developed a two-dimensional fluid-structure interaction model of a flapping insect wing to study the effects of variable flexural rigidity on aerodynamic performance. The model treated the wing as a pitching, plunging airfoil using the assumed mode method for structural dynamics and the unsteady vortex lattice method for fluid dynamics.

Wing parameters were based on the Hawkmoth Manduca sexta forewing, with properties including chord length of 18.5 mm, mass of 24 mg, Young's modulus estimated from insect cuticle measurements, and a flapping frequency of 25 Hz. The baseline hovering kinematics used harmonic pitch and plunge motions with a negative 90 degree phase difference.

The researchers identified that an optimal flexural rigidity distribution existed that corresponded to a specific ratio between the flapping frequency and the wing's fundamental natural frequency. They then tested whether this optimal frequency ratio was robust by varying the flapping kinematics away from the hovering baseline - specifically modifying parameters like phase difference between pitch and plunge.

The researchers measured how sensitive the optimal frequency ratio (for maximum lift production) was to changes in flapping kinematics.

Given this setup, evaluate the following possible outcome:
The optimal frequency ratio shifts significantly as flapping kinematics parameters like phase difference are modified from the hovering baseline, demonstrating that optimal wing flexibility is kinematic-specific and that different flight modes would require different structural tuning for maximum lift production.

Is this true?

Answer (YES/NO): NO